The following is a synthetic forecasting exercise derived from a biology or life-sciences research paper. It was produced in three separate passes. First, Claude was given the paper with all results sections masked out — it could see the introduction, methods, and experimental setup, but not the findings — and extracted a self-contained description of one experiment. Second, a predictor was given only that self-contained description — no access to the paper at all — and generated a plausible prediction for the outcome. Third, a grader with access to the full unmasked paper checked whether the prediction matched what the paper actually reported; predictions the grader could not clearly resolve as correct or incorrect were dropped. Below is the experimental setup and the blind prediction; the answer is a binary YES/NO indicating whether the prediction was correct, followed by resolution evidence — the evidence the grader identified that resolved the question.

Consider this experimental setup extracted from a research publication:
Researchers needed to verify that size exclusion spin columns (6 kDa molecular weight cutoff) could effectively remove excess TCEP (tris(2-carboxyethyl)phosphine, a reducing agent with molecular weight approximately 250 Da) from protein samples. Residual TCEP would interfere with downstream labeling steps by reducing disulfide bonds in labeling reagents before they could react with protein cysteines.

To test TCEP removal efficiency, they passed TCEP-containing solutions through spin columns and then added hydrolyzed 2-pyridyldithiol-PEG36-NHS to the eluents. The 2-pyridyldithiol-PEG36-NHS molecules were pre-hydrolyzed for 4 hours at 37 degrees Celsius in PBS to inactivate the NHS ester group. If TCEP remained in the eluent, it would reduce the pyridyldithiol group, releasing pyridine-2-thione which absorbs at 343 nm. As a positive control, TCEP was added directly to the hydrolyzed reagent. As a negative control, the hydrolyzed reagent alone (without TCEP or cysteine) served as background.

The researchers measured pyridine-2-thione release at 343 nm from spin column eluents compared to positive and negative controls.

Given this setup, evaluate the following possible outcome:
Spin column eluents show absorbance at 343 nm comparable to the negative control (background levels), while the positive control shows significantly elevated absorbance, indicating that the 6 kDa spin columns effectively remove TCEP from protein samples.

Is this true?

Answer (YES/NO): YES